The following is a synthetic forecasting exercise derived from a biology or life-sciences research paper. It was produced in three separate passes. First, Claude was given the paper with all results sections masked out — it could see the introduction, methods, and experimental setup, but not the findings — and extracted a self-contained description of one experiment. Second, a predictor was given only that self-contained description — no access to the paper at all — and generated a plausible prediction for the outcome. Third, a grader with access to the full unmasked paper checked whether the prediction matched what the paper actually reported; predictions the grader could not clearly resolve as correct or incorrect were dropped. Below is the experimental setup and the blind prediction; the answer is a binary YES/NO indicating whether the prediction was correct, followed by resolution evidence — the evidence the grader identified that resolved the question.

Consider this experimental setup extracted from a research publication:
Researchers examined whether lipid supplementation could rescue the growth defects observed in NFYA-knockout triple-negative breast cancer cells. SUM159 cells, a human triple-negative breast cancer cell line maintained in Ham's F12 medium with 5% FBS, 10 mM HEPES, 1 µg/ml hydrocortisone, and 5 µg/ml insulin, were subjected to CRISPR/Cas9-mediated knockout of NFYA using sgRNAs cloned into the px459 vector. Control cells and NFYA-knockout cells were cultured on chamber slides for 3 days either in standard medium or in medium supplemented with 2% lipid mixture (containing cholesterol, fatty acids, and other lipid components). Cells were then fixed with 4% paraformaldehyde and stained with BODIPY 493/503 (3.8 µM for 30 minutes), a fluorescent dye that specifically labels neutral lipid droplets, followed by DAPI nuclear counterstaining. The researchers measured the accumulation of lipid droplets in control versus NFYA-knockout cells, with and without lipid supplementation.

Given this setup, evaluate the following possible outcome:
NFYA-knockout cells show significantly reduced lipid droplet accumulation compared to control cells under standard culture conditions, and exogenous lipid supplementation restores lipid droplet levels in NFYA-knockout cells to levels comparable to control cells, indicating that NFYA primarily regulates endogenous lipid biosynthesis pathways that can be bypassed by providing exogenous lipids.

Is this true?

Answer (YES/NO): YES